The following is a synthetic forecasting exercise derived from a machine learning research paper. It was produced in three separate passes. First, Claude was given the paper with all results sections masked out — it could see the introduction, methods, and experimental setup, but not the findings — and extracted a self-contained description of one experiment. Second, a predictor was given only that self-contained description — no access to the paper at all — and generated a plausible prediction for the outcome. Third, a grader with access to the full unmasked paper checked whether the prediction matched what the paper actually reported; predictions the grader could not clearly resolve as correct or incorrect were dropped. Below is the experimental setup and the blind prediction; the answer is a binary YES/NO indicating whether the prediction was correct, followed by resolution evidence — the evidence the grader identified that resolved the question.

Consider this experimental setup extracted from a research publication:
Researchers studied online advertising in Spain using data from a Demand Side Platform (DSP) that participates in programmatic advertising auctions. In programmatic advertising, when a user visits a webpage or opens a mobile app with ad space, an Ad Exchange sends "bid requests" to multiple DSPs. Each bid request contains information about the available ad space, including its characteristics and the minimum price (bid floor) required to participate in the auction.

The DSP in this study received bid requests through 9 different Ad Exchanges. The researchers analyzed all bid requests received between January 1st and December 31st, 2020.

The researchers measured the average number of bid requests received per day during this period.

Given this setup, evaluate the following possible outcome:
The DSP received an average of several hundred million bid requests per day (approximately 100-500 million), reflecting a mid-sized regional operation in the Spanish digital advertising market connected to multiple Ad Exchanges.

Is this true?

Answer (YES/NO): NO